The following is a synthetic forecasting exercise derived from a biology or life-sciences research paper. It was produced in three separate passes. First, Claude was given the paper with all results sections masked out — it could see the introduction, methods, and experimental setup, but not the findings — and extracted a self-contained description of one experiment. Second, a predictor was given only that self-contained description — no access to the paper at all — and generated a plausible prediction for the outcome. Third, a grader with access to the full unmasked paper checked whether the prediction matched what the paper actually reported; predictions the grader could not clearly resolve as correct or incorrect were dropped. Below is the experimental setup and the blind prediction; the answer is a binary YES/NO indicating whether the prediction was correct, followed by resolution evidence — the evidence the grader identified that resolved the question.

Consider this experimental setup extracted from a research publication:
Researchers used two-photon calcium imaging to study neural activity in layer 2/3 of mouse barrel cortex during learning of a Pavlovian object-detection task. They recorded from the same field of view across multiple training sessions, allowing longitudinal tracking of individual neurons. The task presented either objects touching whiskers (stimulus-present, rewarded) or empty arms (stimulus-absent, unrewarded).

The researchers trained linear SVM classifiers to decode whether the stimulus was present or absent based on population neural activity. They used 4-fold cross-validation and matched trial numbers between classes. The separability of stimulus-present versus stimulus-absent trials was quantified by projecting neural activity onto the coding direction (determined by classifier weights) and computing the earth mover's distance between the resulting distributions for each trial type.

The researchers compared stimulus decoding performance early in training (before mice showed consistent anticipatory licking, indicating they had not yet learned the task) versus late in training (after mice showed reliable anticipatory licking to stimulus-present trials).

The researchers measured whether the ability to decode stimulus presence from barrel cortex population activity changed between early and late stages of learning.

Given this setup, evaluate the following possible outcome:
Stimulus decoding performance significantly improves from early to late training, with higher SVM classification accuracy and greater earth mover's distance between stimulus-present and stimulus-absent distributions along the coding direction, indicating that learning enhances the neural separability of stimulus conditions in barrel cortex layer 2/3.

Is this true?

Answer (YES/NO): YES